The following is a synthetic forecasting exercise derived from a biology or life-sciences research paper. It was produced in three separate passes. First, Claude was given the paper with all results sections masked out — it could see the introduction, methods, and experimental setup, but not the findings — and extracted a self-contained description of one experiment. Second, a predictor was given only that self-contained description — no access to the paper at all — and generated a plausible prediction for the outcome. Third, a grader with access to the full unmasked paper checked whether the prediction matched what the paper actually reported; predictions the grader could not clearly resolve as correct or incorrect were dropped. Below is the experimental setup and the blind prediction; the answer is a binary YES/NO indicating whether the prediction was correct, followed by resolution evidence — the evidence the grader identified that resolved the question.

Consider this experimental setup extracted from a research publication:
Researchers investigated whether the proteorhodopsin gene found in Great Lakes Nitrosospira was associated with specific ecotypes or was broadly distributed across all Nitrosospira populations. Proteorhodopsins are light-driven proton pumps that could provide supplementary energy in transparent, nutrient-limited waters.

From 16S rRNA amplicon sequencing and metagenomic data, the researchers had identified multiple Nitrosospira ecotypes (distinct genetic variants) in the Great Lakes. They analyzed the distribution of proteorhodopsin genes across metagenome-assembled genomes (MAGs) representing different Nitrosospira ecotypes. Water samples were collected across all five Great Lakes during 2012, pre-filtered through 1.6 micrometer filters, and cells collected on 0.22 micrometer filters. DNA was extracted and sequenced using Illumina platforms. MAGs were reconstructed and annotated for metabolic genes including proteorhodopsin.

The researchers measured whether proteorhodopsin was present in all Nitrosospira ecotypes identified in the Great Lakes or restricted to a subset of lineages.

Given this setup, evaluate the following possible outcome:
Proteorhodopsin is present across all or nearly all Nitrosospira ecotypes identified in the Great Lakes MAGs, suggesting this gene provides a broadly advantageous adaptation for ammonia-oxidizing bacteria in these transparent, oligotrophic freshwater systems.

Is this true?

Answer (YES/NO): NO